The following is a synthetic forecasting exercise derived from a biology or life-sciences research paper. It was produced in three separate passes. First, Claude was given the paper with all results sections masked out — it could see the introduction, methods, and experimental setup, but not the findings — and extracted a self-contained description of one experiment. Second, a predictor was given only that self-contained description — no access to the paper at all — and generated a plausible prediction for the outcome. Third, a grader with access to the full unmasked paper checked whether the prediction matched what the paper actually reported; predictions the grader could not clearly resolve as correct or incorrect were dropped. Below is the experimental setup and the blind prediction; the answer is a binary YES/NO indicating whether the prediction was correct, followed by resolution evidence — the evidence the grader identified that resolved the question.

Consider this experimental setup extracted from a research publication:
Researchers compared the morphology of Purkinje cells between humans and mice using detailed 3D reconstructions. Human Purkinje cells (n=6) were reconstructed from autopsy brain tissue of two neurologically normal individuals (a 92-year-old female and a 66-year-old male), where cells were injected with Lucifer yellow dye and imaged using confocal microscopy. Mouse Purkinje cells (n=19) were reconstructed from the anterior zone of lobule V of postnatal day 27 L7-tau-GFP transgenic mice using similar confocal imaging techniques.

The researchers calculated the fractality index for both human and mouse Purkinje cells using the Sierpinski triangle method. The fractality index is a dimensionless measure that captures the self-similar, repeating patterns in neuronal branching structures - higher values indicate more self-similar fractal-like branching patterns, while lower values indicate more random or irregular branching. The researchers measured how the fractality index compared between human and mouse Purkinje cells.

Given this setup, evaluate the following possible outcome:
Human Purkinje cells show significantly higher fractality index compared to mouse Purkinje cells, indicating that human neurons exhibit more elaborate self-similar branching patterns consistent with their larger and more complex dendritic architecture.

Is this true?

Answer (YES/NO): NO